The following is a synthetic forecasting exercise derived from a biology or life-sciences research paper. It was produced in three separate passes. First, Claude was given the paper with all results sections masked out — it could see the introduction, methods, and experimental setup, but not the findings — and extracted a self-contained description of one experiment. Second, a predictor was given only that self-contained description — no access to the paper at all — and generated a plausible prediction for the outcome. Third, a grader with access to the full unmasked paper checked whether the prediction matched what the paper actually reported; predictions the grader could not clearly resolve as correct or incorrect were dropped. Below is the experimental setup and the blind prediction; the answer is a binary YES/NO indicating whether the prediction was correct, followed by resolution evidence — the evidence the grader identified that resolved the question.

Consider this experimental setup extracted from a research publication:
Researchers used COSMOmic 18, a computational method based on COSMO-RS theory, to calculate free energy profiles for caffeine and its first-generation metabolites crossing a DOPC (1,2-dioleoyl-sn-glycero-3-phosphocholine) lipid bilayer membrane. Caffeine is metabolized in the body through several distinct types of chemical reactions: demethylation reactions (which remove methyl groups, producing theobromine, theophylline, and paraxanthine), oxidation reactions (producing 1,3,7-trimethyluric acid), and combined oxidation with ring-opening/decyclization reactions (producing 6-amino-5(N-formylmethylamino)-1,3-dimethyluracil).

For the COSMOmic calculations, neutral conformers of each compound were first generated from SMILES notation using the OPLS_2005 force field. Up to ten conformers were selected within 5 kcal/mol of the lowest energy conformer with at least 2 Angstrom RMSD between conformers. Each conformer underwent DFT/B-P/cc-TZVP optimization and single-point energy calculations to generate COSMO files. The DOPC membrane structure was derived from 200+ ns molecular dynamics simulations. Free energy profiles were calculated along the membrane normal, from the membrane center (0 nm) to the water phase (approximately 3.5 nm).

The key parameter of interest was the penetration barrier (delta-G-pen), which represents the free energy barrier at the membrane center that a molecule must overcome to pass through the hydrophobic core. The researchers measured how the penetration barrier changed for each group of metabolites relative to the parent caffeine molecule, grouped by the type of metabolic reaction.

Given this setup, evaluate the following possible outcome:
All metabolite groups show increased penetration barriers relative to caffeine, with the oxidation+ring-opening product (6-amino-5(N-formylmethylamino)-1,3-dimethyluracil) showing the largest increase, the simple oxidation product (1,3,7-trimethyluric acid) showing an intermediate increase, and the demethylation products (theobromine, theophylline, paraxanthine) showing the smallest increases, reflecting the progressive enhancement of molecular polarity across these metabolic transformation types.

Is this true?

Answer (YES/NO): YES